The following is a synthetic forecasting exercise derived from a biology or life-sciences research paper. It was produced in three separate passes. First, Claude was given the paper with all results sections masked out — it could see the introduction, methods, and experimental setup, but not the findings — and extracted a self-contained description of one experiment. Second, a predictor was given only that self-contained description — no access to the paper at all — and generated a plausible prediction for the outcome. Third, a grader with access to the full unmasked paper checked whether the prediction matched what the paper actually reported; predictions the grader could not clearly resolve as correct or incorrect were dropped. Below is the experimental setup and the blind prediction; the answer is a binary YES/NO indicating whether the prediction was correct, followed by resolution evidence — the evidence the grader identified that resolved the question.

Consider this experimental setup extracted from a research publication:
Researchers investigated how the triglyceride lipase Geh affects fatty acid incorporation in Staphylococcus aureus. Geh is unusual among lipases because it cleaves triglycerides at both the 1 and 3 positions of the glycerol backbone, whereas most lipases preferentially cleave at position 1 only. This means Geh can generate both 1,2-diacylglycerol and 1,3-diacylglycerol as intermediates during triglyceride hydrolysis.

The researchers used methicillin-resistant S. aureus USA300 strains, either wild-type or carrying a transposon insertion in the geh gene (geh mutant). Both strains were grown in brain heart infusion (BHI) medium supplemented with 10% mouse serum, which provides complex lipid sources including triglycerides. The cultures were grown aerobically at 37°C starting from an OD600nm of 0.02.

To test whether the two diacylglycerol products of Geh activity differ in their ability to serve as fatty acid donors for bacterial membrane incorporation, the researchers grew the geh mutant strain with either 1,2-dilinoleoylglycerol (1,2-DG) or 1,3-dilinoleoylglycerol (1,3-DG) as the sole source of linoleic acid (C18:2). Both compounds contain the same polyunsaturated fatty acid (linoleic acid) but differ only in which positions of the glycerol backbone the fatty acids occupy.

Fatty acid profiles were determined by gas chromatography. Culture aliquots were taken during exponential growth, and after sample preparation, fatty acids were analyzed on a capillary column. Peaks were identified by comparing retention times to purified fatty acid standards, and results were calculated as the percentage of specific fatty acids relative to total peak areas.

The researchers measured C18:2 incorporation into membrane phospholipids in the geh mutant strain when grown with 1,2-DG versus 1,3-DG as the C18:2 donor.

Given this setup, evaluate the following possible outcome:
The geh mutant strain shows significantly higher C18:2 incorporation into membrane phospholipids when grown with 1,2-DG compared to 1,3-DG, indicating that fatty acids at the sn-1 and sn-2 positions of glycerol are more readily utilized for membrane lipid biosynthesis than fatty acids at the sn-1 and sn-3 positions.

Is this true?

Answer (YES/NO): NO